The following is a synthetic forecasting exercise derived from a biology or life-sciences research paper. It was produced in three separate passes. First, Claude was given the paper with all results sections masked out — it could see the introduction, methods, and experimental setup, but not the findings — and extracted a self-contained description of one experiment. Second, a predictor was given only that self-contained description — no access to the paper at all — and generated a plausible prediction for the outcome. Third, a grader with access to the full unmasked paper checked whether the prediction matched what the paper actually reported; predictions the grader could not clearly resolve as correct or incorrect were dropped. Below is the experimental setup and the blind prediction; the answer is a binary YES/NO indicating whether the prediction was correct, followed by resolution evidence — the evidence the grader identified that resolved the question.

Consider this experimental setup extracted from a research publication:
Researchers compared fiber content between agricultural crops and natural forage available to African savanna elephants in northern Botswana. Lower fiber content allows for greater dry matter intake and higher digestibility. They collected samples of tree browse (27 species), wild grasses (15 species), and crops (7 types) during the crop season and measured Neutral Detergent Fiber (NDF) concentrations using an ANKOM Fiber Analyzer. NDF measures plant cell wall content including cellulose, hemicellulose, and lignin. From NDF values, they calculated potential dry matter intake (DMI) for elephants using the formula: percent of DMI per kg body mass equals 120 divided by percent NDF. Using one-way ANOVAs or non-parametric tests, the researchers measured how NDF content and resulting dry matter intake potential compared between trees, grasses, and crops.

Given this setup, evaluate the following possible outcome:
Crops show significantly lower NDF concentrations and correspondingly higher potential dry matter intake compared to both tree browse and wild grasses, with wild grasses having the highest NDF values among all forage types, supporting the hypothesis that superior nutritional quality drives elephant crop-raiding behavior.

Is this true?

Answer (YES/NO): YES